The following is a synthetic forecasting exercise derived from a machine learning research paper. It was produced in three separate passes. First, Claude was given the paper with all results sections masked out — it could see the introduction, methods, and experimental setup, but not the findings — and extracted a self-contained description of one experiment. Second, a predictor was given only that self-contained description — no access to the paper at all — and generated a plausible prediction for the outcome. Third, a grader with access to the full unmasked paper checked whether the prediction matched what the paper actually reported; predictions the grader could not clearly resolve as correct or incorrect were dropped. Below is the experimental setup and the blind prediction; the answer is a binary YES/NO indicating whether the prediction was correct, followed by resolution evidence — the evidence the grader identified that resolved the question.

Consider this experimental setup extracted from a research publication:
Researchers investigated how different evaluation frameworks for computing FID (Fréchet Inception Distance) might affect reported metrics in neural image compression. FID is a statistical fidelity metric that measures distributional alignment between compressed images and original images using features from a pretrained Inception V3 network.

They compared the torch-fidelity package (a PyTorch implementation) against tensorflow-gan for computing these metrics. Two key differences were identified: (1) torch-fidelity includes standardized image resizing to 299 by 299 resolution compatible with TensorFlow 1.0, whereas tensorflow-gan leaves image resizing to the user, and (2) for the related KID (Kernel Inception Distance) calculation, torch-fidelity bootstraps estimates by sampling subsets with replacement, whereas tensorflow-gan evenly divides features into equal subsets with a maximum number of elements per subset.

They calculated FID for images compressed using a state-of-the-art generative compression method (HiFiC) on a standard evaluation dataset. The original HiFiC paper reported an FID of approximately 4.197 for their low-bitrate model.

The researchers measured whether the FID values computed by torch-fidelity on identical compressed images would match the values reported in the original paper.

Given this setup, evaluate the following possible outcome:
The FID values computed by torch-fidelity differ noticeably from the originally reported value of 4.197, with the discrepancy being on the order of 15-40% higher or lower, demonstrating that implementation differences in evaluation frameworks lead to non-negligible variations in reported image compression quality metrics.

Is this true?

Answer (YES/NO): NO